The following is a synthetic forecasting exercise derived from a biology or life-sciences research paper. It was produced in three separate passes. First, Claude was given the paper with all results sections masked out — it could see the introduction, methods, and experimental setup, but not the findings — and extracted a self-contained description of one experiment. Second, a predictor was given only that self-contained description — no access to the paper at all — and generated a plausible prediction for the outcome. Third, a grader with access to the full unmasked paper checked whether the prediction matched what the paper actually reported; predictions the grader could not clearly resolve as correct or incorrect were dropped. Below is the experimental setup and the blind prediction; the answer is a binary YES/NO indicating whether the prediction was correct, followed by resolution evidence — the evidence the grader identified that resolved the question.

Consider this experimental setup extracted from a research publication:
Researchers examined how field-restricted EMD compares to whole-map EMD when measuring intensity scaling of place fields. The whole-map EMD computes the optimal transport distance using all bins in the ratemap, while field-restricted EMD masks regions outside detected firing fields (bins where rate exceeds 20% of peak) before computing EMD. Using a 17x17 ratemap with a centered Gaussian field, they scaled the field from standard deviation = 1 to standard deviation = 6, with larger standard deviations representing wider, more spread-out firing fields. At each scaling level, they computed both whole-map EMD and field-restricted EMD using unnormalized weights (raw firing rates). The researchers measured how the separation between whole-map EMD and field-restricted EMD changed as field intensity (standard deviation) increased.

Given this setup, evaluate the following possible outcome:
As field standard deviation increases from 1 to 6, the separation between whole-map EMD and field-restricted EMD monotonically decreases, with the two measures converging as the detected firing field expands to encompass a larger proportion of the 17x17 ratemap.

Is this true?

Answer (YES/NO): NO